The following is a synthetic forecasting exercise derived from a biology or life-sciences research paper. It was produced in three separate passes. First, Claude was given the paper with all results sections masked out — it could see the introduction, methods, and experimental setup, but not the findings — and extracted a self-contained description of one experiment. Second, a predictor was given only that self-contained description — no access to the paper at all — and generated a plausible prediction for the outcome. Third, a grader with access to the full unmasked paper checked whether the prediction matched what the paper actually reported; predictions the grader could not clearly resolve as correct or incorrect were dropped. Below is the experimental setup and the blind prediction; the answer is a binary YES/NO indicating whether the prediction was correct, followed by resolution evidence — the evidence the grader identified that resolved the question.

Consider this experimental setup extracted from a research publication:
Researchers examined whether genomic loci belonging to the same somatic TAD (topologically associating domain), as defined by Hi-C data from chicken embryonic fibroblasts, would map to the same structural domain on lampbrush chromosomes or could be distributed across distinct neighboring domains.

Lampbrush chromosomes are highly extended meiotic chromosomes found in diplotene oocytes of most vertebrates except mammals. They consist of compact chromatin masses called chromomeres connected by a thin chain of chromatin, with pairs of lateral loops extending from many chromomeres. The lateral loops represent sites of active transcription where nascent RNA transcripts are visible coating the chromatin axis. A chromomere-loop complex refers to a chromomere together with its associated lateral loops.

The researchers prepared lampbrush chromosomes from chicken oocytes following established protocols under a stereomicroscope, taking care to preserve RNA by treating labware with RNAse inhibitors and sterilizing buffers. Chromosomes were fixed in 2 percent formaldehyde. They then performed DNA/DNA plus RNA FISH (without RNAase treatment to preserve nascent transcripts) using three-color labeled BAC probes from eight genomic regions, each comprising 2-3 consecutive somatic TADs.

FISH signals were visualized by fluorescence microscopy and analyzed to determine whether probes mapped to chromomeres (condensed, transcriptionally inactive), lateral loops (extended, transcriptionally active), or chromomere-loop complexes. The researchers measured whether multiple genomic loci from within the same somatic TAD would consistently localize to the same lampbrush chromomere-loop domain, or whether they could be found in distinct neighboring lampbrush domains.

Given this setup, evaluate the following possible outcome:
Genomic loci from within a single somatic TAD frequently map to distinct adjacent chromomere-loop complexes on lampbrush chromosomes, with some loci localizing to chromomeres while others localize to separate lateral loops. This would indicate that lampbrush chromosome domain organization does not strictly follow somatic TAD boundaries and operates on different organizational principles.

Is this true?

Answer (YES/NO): YES